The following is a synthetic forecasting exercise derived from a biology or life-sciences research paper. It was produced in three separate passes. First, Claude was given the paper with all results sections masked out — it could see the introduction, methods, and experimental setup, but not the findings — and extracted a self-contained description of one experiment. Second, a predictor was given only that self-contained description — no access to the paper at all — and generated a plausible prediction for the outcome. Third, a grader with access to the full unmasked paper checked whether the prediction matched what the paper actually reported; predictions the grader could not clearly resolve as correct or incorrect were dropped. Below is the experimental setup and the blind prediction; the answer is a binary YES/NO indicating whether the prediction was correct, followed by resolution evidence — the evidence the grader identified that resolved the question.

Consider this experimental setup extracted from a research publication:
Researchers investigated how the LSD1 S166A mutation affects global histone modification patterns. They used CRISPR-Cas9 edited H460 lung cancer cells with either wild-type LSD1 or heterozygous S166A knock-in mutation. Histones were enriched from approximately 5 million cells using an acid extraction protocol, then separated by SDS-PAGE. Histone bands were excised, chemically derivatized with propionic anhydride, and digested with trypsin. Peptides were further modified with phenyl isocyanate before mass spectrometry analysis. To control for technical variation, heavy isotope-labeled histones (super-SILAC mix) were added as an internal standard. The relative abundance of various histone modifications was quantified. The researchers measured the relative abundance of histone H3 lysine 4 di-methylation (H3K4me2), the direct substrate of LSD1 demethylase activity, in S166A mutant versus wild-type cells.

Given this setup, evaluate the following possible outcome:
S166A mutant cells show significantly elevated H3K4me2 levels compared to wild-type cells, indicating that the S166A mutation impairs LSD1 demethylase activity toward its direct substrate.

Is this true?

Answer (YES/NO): NO